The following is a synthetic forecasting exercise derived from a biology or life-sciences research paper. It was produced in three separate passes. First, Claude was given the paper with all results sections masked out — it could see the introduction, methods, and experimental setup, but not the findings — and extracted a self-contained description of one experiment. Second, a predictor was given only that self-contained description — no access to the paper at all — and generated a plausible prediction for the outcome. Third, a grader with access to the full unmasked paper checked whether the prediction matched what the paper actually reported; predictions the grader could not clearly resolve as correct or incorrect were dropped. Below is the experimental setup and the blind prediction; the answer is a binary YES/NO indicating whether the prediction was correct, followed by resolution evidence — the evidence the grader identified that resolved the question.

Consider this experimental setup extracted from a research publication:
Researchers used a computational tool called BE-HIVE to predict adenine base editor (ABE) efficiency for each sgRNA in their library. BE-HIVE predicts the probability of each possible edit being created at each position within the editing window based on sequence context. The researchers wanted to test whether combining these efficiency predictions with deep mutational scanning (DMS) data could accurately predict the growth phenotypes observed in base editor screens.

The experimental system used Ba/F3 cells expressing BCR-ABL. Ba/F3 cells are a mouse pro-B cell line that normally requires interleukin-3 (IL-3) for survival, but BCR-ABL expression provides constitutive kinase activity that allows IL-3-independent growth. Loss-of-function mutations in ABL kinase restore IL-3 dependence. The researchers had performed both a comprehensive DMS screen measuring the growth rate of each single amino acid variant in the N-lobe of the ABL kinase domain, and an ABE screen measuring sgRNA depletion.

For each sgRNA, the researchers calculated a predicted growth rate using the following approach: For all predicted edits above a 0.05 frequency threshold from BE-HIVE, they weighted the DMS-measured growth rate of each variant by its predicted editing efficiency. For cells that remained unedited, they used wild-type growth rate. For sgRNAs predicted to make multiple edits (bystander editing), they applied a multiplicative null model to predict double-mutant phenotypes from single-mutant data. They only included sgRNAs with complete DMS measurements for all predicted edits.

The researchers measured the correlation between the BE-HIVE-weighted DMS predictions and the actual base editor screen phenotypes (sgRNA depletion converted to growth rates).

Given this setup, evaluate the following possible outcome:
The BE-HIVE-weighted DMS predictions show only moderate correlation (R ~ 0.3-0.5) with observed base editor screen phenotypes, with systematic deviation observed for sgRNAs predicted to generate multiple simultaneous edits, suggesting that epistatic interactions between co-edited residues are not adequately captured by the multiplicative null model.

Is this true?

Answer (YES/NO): NO